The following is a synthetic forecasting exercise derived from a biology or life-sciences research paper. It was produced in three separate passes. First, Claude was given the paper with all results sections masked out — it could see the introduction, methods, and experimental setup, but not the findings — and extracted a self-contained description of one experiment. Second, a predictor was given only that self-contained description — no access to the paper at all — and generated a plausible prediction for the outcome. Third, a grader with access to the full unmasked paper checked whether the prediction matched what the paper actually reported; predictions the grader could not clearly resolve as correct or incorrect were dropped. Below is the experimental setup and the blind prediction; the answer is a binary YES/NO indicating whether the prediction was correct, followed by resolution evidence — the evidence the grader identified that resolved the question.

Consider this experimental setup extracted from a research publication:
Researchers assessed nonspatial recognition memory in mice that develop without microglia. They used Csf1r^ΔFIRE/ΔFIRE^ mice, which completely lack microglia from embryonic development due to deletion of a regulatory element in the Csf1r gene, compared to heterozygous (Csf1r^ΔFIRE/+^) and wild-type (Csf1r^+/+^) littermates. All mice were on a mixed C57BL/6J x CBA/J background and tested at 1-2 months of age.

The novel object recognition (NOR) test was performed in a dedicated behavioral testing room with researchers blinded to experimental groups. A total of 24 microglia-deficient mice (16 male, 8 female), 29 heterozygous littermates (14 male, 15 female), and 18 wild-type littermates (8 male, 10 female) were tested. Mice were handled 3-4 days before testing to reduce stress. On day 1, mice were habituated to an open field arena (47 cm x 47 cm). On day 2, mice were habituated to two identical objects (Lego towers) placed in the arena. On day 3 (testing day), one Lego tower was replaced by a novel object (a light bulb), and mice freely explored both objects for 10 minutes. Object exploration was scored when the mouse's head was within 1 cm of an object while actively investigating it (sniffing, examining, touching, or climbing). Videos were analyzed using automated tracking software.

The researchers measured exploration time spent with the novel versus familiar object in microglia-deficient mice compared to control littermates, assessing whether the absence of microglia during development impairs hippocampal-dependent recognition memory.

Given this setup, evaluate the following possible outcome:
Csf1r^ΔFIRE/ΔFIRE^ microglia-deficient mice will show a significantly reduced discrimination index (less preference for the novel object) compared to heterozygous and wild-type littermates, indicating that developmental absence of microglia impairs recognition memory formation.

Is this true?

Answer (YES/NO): NO